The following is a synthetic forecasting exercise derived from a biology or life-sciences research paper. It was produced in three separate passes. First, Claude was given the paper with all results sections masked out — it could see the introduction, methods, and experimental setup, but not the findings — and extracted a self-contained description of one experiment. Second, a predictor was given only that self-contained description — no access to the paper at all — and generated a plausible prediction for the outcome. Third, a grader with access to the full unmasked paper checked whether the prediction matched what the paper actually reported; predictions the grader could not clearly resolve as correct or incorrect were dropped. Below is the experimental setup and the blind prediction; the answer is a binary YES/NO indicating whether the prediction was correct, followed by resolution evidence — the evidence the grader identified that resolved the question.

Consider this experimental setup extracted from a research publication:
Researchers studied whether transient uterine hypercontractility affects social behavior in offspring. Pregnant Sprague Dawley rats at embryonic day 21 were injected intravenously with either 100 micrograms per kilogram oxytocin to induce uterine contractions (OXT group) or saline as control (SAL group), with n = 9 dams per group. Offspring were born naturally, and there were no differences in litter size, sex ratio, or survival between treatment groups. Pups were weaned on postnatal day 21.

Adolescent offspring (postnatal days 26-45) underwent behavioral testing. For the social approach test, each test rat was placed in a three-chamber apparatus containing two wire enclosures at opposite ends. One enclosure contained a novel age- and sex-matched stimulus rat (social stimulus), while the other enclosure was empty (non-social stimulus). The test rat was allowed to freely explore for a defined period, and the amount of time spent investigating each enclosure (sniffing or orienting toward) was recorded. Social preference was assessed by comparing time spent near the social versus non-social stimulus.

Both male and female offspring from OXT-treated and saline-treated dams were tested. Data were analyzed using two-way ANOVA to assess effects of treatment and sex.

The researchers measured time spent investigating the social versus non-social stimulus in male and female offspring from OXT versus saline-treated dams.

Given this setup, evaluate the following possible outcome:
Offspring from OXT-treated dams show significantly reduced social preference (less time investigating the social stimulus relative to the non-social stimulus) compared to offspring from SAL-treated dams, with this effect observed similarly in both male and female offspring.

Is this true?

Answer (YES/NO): NO